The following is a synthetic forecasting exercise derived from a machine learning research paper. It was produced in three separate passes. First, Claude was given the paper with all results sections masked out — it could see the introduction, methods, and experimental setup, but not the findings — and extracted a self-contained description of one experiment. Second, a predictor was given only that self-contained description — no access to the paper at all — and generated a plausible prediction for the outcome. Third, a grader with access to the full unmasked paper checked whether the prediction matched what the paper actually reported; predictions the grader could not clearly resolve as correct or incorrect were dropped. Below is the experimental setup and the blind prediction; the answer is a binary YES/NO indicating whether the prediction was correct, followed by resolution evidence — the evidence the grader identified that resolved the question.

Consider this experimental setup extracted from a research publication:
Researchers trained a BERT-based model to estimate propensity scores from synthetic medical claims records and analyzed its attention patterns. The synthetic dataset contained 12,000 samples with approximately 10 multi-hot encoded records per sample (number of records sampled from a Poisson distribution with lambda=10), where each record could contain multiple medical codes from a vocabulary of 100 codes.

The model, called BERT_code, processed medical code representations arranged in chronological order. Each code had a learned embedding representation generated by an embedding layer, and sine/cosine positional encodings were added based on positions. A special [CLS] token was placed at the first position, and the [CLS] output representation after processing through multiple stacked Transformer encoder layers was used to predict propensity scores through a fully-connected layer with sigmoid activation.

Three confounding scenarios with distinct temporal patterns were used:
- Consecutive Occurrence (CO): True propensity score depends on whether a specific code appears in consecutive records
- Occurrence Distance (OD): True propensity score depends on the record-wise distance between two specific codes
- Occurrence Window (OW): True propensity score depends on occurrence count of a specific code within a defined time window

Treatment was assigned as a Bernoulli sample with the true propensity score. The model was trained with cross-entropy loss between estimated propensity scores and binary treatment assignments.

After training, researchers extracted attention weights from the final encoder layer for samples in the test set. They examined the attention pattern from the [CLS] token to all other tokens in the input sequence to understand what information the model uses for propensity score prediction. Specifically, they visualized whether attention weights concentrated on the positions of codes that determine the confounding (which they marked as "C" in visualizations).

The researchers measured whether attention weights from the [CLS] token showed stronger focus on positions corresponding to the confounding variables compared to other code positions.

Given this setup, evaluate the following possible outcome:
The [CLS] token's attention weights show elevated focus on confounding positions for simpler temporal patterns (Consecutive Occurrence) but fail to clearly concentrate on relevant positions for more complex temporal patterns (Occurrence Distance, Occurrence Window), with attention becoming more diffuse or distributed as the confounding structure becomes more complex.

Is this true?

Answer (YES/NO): NO